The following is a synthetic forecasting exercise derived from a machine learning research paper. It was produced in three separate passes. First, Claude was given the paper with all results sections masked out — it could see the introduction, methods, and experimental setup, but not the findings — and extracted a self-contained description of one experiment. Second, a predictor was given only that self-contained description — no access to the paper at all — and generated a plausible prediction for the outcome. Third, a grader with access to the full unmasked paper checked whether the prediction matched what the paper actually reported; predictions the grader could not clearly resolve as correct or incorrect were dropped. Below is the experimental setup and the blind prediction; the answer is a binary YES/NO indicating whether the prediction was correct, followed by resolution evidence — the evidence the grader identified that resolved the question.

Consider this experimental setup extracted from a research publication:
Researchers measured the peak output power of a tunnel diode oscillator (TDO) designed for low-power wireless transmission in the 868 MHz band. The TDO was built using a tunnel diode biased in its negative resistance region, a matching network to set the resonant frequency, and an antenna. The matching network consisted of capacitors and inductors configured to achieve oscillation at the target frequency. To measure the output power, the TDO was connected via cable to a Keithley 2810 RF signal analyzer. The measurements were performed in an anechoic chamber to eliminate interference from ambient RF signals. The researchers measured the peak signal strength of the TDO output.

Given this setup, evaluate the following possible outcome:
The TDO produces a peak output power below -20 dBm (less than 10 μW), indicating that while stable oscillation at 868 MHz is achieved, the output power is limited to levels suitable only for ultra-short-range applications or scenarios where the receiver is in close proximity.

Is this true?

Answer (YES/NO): NO